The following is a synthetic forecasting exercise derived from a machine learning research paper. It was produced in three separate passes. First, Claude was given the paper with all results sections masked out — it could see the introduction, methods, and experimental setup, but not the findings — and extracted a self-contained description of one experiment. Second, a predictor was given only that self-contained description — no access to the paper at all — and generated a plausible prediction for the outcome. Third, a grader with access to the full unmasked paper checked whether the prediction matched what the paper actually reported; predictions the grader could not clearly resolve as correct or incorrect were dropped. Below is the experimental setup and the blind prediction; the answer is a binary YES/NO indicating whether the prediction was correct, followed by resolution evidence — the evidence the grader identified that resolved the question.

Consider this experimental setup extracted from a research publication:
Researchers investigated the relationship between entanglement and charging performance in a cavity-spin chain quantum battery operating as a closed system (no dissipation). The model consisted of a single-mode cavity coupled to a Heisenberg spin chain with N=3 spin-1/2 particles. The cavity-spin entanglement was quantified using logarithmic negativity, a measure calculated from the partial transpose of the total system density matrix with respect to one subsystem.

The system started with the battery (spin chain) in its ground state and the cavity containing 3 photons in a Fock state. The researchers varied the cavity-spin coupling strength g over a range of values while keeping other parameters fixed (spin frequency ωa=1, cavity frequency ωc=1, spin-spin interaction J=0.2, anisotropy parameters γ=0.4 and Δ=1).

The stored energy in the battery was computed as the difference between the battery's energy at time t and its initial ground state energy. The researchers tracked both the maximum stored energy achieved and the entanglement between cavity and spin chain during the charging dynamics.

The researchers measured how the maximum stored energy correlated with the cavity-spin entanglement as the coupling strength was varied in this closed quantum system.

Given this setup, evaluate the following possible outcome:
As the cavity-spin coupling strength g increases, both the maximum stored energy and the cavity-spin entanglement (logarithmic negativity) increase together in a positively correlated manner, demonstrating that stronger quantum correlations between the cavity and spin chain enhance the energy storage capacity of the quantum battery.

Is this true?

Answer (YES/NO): YES